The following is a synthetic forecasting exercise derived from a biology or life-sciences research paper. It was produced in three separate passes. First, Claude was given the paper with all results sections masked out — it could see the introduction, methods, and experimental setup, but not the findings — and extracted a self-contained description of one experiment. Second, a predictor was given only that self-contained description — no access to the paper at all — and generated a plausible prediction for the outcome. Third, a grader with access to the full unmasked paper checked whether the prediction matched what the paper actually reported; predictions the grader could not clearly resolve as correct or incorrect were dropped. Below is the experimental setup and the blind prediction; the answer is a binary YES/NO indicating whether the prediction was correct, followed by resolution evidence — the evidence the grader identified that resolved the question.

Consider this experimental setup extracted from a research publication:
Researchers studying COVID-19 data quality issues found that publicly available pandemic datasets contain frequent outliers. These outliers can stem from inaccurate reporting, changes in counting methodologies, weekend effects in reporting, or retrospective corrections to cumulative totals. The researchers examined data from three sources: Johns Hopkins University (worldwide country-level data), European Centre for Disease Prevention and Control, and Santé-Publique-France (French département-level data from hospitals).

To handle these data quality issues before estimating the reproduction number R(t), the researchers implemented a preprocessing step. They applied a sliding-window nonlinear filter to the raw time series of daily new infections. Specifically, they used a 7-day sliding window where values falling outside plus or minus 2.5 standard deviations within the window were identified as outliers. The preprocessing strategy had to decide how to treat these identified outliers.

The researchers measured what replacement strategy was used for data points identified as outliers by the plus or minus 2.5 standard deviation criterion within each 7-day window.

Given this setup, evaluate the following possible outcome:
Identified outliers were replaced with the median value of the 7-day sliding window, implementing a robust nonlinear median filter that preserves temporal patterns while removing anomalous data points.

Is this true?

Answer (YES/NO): YES